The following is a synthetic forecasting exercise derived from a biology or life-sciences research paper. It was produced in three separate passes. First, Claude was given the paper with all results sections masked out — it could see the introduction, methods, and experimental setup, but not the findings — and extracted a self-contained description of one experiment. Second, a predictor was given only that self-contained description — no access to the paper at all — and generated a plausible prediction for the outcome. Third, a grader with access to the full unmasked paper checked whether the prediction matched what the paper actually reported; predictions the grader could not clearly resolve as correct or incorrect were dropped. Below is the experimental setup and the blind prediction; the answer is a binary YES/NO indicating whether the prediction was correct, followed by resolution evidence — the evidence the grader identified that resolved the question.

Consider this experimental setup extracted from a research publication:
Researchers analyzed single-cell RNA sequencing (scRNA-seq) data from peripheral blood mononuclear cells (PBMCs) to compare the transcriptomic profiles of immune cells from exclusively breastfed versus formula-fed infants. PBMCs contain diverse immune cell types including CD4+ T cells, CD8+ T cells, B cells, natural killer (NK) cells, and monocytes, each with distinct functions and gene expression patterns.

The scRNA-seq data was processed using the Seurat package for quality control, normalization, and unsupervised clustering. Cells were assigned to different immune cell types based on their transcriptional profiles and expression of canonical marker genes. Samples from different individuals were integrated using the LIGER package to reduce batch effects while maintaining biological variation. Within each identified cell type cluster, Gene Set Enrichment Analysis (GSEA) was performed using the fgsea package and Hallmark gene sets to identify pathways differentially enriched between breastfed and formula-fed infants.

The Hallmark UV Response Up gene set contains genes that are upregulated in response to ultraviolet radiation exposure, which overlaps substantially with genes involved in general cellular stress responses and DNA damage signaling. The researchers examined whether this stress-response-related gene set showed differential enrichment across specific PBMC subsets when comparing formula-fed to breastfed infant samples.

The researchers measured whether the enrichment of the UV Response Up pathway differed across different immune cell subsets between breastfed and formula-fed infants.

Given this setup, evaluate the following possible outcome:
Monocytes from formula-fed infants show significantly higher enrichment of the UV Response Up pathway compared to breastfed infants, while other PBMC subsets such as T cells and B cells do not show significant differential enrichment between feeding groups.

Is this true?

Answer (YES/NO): NO